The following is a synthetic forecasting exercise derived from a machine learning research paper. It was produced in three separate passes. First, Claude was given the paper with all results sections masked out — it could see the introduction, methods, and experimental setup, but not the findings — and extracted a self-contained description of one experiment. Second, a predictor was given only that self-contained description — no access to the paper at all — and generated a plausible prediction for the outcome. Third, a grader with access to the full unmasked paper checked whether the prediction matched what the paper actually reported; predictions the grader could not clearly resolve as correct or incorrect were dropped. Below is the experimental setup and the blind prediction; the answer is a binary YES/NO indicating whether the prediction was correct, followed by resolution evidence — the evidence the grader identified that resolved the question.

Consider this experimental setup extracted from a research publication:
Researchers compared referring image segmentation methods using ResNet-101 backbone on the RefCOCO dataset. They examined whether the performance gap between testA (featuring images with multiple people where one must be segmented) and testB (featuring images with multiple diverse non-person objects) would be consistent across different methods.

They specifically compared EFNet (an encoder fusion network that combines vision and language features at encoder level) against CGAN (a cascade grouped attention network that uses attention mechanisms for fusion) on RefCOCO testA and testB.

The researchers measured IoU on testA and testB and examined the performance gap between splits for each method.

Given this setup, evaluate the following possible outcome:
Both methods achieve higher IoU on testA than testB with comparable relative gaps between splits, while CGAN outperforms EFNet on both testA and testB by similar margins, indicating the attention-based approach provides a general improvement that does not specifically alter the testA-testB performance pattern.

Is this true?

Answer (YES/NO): YES